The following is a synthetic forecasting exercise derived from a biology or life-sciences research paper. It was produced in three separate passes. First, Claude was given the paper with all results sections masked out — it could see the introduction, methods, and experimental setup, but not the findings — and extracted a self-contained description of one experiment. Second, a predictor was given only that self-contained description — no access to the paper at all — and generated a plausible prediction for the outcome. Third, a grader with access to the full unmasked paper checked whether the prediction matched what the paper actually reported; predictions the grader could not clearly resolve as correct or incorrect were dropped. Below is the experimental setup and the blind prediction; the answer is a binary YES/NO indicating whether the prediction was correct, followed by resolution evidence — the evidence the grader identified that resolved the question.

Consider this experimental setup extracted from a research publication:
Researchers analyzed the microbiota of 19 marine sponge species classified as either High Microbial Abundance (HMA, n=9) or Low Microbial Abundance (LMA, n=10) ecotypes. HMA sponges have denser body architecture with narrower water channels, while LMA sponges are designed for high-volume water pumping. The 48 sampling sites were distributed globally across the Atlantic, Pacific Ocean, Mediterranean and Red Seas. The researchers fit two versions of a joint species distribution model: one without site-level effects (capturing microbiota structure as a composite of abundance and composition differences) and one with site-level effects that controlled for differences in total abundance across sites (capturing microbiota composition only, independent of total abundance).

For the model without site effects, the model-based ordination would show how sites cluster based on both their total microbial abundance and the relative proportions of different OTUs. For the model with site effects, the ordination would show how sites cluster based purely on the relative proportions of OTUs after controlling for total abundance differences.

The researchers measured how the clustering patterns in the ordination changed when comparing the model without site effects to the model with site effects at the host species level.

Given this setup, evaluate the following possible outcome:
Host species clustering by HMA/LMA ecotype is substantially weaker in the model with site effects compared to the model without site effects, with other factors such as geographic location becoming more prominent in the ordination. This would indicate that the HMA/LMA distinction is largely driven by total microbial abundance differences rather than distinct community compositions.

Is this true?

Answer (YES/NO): NO